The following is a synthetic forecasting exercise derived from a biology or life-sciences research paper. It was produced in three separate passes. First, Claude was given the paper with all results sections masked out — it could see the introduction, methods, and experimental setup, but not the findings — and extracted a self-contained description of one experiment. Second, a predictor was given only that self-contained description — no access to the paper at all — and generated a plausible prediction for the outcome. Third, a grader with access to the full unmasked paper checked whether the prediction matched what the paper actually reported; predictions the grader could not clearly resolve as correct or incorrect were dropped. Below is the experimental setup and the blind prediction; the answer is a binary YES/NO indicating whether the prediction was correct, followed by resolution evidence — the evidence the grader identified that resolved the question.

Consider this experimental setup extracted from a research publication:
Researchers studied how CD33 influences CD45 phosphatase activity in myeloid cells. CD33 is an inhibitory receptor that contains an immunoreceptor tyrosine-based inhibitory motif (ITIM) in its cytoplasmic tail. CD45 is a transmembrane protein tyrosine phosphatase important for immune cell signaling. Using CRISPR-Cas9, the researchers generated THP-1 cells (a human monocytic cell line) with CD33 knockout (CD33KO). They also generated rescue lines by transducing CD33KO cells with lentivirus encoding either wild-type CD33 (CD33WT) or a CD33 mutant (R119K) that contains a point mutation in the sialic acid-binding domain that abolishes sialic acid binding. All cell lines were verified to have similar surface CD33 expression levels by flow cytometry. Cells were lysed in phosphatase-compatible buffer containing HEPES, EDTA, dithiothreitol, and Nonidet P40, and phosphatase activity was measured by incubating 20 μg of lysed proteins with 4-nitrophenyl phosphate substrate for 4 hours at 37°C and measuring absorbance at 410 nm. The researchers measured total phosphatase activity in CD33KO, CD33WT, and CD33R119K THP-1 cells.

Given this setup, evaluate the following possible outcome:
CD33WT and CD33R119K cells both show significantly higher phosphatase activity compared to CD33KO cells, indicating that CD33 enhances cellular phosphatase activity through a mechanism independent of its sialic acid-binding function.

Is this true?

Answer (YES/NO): NO